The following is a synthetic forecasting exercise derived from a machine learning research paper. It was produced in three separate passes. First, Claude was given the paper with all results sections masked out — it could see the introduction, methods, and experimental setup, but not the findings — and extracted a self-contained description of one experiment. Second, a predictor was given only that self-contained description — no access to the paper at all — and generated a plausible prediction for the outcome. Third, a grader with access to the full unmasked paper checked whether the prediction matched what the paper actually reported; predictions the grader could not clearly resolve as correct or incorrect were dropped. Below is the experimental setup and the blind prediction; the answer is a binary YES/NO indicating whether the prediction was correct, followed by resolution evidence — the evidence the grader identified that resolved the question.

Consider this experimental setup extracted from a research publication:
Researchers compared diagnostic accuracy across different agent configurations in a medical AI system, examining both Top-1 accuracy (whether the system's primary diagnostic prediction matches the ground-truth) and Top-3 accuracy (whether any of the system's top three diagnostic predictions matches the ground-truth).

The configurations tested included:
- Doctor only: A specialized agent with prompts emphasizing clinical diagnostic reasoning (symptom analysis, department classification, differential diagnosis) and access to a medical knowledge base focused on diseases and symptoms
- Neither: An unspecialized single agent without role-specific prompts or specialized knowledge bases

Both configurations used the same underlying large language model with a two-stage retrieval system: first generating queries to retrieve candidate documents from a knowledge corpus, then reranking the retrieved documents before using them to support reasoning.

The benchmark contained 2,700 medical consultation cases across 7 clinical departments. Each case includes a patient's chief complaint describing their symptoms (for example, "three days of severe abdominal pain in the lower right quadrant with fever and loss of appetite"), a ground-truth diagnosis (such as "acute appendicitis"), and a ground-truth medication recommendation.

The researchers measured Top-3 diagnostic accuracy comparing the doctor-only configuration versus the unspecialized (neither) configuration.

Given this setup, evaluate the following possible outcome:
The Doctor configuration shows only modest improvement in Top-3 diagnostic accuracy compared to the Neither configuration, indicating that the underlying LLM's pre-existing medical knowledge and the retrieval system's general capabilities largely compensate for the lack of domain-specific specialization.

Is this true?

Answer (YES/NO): YES